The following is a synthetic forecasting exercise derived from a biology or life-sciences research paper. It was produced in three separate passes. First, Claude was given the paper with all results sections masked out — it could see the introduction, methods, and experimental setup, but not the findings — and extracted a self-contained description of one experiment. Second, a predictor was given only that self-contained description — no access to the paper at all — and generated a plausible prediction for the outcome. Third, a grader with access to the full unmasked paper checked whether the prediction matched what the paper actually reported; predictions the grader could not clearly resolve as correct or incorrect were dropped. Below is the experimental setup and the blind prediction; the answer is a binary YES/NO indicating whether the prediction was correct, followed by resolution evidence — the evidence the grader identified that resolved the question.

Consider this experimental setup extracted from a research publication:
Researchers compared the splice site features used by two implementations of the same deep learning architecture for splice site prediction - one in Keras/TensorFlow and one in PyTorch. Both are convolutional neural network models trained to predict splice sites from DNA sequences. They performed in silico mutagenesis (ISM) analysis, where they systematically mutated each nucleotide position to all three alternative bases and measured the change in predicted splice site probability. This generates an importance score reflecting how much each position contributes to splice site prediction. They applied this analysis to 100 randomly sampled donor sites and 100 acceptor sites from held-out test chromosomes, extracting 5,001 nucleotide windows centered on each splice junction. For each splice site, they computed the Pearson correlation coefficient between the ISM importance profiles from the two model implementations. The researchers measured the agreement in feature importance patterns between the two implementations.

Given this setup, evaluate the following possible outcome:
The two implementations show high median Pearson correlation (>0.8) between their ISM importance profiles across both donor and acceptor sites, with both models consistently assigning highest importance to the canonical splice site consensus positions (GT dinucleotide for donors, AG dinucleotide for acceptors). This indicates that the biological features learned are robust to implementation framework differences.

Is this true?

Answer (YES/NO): NO